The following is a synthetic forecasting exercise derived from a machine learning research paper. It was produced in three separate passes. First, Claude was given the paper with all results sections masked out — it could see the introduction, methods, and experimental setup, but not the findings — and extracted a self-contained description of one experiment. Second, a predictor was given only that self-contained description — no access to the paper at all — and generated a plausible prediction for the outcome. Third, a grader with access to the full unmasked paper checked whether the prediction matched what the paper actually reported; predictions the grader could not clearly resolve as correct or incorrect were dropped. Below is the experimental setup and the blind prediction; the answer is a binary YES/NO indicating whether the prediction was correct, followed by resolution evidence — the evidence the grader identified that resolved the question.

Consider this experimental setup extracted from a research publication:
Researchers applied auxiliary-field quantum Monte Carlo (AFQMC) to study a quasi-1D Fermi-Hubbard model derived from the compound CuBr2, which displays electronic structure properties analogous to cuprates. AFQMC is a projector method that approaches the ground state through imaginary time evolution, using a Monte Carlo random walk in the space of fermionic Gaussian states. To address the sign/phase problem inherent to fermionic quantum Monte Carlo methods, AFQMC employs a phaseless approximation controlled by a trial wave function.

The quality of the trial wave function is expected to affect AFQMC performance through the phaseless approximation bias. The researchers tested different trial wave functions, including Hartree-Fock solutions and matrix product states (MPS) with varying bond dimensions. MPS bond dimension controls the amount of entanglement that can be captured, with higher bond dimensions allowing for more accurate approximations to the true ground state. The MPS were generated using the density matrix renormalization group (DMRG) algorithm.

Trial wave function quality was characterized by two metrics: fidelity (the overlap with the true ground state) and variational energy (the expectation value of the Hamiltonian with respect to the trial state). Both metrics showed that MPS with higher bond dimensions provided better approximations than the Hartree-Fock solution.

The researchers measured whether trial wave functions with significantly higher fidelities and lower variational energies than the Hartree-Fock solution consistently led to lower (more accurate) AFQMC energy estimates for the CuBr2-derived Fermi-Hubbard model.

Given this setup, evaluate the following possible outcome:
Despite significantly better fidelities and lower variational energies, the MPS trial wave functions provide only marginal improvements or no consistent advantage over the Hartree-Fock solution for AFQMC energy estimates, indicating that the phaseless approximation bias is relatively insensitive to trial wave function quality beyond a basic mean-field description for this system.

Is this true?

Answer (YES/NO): YES